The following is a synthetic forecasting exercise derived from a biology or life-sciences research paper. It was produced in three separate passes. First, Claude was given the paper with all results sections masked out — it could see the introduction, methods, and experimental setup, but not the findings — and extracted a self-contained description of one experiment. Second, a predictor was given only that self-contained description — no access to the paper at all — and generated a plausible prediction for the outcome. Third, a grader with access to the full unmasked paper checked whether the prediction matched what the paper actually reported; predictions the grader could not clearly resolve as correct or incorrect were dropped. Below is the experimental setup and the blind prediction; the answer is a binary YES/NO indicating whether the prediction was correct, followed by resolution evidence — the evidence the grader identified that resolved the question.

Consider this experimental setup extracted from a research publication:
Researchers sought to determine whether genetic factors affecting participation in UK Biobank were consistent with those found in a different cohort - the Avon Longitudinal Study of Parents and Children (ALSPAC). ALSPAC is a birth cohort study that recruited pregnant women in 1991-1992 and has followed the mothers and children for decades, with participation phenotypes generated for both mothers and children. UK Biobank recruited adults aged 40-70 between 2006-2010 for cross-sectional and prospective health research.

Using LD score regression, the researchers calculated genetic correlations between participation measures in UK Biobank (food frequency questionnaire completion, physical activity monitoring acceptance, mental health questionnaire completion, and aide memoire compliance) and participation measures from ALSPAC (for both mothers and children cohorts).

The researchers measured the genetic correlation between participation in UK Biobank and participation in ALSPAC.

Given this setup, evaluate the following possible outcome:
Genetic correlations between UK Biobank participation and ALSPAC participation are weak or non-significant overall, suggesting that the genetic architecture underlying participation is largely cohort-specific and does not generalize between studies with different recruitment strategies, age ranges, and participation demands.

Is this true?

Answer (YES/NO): NO